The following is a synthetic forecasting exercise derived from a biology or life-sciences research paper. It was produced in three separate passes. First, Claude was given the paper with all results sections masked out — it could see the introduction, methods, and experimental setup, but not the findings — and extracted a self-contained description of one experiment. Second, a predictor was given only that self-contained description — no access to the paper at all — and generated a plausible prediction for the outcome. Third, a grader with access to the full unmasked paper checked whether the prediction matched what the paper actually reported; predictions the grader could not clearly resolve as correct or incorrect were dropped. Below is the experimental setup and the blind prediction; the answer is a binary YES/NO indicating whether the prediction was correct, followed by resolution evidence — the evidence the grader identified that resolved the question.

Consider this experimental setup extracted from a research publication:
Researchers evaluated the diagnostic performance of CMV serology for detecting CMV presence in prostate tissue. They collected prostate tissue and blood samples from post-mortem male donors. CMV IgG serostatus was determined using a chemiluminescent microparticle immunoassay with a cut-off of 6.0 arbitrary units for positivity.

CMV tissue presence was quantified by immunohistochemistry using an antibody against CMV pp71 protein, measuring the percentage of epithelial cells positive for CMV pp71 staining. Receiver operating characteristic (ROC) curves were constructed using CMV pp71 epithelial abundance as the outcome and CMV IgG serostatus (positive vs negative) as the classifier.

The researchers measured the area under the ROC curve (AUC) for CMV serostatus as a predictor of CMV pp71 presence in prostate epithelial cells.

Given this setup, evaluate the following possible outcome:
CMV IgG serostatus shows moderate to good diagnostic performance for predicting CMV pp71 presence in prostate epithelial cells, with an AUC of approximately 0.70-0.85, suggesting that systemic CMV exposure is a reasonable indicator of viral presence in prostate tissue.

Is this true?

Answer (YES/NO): YES